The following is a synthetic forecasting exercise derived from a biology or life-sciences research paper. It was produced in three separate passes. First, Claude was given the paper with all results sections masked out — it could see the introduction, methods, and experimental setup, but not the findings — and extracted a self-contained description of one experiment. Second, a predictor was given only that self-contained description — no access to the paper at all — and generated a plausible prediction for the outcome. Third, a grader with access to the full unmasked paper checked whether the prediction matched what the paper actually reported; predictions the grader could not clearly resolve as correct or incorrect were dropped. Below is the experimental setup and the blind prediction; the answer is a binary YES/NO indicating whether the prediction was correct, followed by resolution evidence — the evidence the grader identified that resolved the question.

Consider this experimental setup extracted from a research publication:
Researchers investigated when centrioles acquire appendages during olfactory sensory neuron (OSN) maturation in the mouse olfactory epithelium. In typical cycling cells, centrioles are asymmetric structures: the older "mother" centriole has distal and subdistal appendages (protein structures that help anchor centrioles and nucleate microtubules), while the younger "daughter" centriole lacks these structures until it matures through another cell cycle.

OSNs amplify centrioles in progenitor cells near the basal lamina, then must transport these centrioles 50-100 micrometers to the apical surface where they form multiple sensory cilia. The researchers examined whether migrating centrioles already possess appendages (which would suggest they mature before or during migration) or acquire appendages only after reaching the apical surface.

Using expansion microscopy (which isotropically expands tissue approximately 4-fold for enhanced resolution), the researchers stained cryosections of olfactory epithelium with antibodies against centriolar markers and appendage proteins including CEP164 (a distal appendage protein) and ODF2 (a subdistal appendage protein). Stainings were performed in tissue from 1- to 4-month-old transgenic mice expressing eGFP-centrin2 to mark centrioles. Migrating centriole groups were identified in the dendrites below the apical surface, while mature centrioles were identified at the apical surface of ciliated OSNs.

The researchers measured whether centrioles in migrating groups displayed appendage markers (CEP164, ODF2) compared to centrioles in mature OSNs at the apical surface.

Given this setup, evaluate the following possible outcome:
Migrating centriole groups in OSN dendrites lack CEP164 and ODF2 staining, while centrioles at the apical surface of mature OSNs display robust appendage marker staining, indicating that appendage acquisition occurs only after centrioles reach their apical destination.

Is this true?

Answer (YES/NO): NO